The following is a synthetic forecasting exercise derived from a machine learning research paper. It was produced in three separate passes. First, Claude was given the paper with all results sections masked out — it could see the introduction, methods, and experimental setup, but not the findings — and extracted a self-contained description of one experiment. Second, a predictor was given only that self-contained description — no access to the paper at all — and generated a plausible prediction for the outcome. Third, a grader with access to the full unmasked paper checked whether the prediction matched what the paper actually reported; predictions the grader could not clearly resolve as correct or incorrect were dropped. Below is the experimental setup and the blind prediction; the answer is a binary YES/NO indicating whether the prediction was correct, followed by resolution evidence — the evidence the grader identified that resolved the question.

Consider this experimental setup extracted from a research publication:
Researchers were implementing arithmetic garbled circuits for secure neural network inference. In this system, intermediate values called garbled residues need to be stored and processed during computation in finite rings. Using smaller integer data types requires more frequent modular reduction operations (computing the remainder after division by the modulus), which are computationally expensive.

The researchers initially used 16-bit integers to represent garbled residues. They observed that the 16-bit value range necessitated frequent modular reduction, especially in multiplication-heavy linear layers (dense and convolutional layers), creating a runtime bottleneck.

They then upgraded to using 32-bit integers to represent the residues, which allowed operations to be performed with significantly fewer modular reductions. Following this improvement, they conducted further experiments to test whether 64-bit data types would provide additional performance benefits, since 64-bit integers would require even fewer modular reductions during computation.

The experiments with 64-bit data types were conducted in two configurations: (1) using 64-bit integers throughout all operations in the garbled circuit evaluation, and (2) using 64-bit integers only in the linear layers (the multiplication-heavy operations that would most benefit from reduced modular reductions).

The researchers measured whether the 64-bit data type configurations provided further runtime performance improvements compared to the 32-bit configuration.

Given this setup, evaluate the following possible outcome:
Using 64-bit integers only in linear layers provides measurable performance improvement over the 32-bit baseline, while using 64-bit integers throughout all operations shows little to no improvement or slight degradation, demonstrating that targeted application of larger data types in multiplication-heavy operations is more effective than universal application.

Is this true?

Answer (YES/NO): NO